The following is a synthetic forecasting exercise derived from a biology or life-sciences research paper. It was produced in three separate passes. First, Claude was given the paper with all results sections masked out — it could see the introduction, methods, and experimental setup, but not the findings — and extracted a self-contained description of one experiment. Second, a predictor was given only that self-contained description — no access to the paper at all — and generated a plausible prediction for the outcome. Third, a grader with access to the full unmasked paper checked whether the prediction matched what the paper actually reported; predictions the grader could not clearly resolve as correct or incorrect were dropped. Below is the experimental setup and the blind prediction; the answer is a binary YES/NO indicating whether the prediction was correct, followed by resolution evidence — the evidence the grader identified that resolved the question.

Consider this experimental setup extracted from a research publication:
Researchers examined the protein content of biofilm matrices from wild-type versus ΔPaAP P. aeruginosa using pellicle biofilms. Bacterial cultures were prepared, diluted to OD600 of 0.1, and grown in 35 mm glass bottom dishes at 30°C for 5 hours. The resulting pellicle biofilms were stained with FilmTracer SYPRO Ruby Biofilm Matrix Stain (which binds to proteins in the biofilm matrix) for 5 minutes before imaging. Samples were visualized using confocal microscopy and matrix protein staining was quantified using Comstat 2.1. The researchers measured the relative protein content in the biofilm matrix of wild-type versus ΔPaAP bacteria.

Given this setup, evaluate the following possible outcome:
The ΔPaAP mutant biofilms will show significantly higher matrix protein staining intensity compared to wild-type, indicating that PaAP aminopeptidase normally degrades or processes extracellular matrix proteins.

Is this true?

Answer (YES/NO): NO